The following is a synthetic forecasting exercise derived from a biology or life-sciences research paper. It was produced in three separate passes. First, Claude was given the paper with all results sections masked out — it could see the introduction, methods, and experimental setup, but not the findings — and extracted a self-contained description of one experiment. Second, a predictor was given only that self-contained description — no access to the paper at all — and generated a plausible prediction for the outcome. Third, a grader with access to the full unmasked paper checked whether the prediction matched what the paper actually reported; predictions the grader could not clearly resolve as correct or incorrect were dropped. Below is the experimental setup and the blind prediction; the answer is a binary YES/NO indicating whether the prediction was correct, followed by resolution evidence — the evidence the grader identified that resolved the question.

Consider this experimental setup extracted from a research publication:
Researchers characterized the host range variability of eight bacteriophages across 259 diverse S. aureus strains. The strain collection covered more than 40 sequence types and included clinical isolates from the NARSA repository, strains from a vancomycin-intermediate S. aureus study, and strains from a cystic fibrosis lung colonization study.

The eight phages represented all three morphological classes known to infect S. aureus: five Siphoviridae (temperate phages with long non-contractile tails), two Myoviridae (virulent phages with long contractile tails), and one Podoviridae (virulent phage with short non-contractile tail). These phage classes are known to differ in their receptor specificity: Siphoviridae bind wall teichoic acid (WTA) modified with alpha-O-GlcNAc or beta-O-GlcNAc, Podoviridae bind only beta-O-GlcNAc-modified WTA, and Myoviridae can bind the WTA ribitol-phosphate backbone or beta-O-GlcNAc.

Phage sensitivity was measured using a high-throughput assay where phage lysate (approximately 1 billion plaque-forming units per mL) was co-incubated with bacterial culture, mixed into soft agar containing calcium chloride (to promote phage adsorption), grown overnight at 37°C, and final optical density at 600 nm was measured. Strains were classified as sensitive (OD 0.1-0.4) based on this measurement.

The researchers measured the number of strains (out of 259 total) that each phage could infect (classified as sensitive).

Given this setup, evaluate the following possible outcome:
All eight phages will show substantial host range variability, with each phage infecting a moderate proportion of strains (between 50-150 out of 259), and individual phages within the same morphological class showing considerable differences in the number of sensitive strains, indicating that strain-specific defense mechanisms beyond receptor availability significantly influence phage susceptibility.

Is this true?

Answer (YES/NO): NO